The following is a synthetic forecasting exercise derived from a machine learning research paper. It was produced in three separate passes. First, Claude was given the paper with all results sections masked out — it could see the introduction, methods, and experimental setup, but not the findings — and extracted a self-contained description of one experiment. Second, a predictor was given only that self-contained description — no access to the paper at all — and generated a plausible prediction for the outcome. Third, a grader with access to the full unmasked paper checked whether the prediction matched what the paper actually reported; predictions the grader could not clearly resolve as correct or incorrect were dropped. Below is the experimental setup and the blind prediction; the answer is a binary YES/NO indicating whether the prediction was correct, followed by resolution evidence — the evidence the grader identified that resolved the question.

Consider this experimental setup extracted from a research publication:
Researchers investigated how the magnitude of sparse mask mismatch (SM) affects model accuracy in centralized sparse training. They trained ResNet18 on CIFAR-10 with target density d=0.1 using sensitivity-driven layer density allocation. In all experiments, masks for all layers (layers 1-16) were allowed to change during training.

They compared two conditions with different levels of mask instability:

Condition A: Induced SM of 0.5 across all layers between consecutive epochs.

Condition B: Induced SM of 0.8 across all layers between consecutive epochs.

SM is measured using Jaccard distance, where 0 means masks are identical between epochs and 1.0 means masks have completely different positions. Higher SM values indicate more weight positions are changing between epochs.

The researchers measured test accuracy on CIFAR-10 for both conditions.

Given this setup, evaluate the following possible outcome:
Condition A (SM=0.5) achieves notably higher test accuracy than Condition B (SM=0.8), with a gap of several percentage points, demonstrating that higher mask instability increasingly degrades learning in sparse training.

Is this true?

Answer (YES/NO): NO